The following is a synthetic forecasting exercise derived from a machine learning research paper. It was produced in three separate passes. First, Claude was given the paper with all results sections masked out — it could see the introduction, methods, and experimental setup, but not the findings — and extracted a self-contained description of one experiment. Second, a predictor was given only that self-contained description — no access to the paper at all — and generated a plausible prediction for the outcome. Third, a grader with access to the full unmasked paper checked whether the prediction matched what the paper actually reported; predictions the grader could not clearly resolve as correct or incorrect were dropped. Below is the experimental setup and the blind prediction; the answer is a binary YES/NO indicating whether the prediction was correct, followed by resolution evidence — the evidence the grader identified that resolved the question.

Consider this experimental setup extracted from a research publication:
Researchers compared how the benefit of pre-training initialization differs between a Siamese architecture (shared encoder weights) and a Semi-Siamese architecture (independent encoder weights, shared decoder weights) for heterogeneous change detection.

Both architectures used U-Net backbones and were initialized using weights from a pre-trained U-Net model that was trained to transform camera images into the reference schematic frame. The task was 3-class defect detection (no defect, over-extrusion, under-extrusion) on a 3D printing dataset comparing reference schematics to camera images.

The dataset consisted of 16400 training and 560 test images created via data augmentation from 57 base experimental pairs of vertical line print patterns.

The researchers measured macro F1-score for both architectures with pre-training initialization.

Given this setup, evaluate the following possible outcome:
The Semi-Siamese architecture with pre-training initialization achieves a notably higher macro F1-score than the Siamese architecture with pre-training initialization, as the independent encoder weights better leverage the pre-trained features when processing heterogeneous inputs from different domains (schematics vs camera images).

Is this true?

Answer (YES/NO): YES